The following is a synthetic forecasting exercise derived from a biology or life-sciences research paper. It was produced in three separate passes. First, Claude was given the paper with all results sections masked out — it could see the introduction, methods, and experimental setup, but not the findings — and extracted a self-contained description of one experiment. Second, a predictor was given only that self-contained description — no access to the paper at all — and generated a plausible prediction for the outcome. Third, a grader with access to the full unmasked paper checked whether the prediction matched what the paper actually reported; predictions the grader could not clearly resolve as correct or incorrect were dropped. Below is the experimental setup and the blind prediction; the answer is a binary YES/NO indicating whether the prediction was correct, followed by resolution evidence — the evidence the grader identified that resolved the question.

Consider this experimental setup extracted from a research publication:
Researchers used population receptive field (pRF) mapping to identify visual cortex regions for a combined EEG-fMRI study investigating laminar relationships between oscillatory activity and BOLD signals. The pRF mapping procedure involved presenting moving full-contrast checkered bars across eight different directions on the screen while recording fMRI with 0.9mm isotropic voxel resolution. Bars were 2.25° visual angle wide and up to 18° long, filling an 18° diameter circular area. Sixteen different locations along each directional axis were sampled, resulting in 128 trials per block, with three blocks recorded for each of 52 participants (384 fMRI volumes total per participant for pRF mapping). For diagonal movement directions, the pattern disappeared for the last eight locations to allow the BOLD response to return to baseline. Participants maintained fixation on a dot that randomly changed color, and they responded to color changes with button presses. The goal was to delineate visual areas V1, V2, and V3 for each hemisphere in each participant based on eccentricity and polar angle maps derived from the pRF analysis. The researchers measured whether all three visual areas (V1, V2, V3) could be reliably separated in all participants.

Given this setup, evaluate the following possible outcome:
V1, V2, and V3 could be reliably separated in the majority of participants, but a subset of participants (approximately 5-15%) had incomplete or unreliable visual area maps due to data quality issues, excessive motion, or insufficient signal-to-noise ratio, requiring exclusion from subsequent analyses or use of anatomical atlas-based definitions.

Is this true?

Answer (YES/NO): NO